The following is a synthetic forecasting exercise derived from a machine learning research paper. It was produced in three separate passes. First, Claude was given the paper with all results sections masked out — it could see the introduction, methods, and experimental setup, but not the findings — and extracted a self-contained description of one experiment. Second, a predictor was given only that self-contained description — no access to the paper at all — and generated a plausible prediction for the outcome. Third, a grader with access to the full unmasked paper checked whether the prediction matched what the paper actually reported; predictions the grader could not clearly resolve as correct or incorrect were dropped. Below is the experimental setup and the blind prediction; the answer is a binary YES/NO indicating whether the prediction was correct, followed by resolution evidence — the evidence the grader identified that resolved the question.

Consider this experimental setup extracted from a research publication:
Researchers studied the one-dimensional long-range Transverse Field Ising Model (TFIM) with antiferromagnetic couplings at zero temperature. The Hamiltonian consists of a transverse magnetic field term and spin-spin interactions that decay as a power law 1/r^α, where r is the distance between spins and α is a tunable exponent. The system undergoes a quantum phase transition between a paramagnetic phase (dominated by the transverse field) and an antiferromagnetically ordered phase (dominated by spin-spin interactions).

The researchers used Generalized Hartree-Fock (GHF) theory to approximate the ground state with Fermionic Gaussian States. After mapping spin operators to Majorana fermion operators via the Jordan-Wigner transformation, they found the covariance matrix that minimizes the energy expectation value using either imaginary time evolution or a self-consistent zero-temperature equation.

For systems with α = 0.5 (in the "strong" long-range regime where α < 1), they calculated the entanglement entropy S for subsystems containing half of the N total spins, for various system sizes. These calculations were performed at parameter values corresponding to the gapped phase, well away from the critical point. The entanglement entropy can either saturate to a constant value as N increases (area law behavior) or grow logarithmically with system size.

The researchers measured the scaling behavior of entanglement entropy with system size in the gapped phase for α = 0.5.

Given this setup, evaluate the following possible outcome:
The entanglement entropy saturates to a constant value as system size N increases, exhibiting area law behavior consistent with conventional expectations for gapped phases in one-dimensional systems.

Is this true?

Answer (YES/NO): NO